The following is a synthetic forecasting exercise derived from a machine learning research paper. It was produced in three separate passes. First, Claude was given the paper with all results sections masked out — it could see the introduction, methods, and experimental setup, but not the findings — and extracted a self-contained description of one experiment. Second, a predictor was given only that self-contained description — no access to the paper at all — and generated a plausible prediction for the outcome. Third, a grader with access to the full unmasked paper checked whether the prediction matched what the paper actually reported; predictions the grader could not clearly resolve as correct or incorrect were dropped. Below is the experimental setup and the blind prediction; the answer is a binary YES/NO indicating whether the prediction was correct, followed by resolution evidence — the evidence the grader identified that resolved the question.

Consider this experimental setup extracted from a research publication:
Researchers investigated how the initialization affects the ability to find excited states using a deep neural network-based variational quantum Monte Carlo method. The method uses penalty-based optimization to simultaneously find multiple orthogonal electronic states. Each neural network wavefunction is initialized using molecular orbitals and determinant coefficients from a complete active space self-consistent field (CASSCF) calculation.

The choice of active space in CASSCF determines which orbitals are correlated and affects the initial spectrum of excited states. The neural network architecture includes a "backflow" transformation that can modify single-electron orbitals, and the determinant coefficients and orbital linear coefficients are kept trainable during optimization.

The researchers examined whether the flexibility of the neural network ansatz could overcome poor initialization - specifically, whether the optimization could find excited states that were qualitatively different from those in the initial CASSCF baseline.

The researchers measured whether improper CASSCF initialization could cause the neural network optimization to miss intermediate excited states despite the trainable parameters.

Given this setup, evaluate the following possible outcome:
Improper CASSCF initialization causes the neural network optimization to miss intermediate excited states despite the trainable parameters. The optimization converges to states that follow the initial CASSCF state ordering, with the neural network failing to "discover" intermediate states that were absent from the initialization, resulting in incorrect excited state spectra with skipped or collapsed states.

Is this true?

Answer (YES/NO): YES